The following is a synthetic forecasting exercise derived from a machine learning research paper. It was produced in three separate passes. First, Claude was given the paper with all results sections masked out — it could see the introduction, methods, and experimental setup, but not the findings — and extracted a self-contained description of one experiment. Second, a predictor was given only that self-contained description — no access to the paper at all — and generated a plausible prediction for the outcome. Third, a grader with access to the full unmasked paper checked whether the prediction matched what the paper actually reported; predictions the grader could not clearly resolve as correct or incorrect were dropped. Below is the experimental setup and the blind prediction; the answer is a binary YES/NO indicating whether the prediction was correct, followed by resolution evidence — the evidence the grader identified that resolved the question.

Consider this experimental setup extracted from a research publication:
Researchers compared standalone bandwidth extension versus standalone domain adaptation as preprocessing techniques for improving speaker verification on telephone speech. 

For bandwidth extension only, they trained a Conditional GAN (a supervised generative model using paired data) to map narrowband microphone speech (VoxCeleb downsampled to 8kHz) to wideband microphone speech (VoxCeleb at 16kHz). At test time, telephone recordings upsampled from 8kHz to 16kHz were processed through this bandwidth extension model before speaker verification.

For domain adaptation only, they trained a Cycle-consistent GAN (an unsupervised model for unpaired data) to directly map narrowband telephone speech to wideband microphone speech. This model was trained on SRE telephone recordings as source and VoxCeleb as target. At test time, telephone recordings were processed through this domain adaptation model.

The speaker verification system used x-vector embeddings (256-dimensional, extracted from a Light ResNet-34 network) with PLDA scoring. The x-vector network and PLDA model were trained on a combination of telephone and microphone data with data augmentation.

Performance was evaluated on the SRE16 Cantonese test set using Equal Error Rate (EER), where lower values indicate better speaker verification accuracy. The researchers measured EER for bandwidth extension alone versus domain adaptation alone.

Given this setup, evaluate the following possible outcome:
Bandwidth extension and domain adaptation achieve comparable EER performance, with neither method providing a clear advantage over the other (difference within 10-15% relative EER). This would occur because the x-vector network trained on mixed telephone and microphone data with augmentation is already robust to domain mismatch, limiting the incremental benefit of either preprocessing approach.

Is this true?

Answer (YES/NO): NO